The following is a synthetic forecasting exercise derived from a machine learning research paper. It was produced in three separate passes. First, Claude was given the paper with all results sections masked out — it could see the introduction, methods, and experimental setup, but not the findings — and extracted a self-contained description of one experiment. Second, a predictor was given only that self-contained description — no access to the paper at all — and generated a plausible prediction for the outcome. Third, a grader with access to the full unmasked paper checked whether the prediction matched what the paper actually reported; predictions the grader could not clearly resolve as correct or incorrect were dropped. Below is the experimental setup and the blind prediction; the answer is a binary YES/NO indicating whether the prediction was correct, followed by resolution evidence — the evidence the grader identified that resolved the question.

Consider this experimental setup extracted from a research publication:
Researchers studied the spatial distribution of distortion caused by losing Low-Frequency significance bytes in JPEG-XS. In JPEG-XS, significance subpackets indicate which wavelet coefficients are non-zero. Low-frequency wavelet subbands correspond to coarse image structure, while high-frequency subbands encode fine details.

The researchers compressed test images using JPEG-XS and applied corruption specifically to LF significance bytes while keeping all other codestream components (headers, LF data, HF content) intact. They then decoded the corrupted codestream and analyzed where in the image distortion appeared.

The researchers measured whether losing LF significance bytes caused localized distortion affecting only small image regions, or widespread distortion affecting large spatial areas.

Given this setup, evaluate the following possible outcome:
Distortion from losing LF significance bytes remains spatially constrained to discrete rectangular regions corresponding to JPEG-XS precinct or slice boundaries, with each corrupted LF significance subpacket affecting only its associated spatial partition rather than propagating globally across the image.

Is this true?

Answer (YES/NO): NO